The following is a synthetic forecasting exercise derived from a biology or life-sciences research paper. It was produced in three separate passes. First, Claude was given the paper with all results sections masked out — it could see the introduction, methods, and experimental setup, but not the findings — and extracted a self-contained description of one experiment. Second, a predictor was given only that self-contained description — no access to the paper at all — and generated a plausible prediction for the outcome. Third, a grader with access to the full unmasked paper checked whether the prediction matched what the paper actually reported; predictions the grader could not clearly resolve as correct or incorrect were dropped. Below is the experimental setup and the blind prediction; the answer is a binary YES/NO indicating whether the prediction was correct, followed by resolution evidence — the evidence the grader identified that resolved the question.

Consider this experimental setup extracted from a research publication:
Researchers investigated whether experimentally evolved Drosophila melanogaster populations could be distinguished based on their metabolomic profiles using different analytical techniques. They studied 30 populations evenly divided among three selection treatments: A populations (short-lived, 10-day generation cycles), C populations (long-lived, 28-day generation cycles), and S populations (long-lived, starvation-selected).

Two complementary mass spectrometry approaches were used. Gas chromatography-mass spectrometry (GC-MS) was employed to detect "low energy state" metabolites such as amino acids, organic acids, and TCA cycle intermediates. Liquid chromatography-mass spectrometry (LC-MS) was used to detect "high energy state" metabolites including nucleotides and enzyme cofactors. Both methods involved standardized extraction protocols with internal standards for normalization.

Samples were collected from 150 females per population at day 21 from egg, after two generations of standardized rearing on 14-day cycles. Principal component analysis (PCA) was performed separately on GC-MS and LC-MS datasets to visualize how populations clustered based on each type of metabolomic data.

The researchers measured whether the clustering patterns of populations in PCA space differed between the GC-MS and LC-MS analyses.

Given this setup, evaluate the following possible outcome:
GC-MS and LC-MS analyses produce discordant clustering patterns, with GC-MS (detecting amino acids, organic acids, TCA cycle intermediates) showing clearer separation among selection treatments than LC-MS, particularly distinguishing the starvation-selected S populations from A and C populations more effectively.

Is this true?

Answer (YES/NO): NO